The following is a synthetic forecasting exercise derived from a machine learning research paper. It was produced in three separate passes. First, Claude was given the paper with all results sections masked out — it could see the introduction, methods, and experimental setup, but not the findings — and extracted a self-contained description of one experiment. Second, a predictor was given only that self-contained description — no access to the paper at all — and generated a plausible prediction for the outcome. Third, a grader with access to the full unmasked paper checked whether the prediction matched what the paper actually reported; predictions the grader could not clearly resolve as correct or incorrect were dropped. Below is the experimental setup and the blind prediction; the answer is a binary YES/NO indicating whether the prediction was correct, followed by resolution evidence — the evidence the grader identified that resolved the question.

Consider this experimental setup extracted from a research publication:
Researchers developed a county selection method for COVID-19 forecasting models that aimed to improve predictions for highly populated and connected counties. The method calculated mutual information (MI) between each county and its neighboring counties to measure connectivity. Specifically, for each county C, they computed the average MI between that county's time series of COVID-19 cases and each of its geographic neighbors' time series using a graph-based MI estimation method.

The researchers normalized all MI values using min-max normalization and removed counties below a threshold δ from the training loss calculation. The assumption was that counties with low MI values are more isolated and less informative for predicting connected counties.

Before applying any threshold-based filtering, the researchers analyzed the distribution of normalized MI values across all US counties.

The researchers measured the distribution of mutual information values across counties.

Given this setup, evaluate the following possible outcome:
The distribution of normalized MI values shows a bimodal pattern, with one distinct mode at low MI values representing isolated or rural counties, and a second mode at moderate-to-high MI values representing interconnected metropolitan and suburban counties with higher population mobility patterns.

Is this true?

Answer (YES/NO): NO